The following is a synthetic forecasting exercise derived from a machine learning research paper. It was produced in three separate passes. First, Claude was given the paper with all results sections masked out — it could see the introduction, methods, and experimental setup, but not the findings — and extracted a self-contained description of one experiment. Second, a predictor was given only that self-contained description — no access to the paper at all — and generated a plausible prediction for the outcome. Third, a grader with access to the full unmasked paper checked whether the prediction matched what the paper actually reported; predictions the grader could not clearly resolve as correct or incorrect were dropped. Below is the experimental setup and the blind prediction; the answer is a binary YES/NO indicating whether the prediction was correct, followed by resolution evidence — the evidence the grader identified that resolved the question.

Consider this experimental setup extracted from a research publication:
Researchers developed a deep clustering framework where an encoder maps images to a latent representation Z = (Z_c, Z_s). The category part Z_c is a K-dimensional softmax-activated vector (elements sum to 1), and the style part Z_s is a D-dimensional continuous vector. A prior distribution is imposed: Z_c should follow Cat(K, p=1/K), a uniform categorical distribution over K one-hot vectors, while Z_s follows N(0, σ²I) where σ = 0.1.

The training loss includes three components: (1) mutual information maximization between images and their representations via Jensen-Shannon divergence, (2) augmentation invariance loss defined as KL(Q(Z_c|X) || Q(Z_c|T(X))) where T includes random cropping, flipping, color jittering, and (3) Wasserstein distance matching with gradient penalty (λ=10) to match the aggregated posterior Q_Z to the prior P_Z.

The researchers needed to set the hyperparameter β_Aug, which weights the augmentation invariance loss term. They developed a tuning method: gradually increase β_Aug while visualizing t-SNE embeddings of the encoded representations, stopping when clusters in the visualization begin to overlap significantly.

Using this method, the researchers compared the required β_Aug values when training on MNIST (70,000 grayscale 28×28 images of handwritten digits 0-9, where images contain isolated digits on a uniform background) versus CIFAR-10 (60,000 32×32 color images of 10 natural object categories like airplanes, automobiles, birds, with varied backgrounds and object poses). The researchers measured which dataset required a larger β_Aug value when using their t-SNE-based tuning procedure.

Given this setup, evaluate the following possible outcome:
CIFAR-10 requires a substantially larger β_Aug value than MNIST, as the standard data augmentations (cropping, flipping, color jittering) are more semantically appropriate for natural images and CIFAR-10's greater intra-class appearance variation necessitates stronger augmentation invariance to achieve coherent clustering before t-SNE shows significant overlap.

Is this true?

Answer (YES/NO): YES